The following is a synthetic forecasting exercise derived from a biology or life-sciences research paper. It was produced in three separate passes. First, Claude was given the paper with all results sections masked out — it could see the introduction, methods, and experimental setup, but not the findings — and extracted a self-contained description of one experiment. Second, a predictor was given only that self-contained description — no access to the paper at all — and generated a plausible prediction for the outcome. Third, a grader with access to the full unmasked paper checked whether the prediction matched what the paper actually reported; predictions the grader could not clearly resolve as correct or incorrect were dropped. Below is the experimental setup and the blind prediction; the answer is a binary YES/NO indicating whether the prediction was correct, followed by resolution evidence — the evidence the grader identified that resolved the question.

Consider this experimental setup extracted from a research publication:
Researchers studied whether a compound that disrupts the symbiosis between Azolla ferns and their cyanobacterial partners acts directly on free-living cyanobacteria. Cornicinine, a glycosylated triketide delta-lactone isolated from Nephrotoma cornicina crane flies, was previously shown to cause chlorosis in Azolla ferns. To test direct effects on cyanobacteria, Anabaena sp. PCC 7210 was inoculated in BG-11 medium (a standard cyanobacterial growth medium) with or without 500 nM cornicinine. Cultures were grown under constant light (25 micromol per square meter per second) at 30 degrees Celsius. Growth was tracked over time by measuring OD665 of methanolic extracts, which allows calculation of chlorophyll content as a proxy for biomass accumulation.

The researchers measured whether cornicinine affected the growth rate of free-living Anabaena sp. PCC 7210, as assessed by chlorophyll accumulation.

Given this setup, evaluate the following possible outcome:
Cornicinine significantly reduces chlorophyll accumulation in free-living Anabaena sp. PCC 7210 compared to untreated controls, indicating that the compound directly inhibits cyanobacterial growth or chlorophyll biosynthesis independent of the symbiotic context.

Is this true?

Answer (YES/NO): NO